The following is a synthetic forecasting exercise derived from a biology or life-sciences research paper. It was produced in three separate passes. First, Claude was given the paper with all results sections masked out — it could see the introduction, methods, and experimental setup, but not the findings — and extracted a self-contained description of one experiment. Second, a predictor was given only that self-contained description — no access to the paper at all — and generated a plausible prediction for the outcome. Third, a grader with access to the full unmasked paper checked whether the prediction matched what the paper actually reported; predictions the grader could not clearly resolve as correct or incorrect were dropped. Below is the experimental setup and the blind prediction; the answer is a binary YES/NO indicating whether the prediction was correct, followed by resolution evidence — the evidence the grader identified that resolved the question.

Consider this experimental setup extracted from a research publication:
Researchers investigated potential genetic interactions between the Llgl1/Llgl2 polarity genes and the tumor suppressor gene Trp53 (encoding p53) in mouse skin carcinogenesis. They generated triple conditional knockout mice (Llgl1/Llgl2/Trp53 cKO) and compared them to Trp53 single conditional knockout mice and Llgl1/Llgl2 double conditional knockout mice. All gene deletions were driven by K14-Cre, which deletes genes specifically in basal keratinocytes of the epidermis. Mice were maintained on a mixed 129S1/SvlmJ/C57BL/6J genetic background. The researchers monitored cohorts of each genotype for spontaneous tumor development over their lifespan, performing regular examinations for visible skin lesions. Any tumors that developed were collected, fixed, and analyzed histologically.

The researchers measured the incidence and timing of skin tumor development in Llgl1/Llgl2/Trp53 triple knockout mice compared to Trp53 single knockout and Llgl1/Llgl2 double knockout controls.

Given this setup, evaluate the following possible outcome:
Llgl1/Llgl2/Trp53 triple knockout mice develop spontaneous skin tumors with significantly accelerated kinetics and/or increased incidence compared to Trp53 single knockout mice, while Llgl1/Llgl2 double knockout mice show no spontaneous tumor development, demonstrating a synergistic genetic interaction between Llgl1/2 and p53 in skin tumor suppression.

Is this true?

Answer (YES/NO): YES